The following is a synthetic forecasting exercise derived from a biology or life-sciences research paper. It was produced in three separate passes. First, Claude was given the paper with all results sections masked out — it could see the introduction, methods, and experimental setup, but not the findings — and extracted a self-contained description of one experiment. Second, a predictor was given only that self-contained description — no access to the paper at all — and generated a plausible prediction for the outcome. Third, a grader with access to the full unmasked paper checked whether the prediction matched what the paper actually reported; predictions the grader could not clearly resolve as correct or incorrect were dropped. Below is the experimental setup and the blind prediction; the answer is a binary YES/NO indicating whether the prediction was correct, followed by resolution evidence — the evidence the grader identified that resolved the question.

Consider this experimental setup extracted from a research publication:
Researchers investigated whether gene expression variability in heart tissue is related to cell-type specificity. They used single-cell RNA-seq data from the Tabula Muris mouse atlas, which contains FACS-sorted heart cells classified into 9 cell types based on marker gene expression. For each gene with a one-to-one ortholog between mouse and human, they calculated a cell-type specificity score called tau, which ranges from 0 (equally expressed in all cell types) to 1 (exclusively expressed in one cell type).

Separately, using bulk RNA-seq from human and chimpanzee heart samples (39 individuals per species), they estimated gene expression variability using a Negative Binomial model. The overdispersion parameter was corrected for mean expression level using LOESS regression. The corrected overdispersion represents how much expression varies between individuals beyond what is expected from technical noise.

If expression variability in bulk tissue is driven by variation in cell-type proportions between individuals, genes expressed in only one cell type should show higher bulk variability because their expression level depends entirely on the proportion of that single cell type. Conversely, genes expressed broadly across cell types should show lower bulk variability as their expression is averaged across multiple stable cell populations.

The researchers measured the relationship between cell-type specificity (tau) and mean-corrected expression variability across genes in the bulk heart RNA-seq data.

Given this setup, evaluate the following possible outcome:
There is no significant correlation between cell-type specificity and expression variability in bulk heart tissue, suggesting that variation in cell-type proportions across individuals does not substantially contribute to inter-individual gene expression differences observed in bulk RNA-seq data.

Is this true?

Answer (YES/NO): NO